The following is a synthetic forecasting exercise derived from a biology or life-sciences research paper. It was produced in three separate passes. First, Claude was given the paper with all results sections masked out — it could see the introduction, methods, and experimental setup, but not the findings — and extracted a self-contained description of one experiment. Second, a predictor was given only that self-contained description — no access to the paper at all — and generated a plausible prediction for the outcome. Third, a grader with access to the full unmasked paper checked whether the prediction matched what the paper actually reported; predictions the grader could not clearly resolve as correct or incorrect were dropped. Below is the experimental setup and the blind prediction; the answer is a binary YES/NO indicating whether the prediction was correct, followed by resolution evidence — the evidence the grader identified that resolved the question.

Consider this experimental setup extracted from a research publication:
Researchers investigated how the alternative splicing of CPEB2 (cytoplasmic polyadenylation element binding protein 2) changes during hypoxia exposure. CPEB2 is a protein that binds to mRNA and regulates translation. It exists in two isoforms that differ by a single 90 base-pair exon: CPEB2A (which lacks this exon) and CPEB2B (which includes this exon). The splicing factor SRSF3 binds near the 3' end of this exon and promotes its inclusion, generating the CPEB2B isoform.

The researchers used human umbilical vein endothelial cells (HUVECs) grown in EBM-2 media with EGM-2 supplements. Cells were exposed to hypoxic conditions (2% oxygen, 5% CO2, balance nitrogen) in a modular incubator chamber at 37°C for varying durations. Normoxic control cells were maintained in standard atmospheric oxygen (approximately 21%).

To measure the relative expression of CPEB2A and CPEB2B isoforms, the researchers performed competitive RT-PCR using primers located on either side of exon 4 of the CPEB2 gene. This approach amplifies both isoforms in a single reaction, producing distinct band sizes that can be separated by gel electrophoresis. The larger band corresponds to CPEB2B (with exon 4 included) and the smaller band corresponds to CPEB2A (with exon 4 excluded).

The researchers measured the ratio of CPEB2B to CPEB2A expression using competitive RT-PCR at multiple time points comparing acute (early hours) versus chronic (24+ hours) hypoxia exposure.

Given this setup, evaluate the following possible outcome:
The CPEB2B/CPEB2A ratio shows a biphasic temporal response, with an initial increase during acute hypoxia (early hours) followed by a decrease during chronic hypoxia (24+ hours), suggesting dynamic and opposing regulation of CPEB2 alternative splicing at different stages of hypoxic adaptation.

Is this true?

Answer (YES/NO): NO